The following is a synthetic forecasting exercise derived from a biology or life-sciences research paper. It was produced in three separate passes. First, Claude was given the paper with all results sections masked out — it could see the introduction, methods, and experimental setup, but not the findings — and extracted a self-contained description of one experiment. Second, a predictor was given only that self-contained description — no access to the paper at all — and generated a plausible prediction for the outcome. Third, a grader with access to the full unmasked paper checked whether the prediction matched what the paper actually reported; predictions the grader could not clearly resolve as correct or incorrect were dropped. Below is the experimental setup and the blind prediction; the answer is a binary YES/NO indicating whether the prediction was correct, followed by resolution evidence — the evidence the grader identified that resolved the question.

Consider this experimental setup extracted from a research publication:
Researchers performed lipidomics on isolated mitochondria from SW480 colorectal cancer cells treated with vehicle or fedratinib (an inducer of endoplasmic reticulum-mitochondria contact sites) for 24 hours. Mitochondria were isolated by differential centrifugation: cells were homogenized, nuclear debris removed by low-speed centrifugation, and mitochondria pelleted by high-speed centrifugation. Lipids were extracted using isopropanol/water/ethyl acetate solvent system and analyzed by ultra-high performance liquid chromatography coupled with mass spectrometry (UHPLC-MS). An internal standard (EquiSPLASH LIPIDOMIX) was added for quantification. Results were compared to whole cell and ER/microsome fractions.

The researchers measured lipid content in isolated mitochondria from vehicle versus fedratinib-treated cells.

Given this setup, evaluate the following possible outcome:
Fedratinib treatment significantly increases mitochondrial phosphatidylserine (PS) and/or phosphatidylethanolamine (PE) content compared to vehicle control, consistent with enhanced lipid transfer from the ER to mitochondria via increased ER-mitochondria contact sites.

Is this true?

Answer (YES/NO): NO